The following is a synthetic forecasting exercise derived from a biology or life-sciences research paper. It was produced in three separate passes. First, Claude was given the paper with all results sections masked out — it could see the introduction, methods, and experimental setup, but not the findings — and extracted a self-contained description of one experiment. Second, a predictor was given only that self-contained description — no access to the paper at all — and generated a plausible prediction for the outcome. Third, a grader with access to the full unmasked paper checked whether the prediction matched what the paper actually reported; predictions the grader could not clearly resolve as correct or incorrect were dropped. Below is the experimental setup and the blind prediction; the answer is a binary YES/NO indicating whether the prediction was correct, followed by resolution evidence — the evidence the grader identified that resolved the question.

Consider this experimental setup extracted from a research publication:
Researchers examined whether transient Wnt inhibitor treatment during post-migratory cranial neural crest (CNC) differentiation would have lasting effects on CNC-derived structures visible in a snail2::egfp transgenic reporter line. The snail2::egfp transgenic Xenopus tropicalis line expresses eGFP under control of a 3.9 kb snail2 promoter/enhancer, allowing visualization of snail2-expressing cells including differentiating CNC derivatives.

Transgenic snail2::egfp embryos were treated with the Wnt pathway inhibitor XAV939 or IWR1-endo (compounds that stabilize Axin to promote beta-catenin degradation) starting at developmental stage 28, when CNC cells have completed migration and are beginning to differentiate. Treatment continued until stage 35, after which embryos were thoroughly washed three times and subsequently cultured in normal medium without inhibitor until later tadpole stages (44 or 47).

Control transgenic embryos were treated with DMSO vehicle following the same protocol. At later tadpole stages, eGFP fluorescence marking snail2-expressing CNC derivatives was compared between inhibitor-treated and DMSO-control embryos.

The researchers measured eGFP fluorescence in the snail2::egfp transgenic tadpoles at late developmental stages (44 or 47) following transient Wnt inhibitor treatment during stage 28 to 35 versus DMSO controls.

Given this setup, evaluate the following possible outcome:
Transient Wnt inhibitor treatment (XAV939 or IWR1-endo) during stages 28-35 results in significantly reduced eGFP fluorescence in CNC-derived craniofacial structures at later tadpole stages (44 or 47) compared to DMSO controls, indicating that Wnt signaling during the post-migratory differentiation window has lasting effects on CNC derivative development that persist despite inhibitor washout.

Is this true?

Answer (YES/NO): NO